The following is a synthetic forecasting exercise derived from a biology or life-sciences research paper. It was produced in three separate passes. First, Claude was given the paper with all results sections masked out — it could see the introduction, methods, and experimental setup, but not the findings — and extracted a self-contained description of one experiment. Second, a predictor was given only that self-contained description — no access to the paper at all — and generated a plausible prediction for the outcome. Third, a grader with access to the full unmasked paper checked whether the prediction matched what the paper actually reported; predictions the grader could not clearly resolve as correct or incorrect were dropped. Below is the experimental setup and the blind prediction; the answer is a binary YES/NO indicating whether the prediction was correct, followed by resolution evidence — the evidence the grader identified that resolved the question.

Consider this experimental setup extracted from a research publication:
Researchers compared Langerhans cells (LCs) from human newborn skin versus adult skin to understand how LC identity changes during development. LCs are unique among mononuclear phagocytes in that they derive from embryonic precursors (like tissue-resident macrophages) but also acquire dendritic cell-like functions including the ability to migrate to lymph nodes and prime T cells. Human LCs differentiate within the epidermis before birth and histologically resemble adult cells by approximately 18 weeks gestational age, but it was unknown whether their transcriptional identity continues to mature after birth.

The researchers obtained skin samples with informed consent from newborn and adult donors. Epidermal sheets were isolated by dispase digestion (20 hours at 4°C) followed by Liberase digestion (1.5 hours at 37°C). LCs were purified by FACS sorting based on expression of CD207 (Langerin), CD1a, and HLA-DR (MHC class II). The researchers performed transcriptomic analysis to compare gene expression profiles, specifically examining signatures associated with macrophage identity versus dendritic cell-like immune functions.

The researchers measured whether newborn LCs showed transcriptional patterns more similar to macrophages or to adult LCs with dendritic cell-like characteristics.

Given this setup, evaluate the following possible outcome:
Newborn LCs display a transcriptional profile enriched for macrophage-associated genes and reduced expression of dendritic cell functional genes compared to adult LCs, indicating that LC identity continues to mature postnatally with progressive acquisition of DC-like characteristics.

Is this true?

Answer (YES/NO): YES